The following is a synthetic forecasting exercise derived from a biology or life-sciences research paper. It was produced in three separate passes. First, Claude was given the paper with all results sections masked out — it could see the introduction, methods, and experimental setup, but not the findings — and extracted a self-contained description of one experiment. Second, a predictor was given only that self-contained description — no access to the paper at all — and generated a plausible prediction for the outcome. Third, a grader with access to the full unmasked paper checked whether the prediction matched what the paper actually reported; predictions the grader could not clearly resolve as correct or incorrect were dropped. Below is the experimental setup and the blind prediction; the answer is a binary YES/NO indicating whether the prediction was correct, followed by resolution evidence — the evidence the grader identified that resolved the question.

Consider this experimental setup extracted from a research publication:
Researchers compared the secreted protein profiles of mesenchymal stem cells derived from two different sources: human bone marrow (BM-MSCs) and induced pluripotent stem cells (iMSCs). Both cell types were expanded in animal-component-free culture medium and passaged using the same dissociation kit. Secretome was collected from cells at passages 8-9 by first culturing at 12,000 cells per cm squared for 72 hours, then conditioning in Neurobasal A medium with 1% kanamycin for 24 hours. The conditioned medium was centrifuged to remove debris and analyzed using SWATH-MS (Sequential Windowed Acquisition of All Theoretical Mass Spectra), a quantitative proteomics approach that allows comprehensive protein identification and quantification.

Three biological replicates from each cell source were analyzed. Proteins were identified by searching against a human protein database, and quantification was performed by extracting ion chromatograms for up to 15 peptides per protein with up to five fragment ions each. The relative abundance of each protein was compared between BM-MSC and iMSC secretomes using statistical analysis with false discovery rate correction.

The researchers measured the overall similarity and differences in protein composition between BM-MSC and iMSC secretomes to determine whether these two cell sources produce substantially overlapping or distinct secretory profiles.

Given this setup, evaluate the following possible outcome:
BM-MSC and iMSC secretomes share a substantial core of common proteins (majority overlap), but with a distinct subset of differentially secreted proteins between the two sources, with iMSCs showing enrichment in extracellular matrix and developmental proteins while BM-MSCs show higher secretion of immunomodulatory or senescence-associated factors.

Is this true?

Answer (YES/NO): NO